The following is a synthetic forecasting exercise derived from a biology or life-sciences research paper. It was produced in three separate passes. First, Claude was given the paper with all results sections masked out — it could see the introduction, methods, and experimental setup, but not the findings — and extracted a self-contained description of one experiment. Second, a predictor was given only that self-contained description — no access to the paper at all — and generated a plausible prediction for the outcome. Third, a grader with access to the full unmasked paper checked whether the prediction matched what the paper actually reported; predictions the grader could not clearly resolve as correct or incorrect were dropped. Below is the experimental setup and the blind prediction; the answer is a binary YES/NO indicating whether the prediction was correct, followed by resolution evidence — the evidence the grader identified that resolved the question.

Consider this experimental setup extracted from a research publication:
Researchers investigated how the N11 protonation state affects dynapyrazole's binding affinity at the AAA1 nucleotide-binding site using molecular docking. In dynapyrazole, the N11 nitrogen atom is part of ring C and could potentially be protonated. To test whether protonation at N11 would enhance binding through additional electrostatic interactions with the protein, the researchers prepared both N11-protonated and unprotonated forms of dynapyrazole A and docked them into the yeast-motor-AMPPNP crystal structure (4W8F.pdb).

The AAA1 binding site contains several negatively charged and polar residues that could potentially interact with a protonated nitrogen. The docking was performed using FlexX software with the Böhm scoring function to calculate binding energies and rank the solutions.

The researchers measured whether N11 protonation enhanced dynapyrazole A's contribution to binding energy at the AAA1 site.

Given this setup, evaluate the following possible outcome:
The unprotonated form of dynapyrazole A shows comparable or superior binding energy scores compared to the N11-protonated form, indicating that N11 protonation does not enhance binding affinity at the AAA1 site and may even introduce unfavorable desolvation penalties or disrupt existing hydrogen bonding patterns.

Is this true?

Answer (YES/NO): YES